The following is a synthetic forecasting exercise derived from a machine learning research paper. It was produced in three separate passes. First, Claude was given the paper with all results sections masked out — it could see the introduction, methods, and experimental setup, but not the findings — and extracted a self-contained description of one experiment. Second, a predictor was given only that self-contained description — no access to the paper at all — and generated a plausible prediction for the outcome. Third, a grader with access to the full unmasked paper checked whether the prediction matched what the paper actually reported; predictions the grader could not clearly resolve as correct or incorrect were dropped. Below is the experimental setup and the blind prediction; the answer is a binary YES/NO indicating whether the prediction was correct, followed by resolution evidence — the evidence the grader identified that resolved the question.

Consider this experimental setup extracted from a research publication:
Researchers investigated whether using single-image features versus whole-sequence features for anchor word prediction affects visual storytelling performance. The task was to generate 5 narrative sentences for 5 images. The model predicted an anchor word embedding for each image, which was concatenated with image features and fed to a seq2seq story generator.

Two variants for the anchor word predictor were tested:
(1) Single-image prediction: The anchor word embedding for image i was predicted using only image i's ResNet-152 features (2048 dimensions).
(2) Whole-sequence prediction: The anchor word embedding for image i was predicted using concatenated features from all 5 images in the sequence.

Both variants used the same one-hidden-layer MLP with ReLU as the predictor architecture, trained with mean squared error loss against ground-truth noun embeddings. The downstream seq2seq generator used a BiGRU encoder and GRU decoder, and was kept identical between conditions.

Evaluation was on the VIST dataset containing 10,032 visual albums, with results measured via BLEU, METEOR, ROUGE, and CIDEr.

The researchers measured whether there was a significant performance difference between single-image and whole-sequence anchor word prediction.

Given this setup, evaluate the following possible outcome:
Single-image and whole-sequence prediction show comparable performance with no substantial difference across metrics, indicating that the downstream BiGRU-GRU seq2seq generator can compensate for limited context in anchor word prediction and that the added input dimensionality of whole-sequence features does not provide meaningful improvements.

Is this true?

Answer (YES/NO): YES